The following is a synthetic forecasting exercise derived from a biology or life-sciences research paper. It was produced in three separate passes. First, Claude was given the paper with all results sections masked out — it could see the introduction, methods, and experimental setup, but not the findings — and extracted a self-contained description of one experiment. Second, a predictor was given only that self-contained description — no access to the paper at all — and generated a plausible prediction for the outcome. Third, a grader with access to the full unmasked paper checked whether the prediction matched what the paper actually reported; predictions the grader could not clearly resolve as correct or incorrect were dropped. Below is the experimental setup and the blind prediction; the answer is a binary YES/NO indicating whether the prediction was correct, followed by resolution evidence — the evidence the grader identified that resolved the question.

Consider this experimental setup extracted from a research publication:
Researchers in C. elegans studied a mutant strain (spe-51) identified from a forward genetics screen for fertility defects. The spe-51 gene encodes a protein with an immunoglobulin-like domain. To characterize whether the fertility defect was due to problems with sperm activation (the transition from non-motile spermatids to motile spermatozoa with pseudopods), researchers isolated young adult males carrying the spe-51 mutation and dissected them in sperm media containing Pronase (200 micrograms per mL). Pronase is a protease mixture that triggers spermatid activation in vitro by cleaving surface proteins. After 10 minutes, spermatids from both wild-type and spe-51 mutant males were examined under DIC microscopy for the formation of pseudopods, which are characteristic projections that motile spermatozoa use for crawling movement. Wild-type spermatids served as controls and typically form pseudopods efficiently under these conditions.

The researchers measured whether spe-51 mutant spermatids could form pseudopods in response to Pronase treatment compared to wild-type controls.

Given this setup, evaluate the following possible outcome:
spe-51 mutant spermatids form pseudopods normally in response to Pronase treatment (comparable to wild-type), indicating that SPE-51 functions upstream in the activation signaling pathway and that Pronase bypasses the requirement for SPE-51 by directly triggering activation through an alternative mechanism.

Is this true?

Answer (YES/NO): NO